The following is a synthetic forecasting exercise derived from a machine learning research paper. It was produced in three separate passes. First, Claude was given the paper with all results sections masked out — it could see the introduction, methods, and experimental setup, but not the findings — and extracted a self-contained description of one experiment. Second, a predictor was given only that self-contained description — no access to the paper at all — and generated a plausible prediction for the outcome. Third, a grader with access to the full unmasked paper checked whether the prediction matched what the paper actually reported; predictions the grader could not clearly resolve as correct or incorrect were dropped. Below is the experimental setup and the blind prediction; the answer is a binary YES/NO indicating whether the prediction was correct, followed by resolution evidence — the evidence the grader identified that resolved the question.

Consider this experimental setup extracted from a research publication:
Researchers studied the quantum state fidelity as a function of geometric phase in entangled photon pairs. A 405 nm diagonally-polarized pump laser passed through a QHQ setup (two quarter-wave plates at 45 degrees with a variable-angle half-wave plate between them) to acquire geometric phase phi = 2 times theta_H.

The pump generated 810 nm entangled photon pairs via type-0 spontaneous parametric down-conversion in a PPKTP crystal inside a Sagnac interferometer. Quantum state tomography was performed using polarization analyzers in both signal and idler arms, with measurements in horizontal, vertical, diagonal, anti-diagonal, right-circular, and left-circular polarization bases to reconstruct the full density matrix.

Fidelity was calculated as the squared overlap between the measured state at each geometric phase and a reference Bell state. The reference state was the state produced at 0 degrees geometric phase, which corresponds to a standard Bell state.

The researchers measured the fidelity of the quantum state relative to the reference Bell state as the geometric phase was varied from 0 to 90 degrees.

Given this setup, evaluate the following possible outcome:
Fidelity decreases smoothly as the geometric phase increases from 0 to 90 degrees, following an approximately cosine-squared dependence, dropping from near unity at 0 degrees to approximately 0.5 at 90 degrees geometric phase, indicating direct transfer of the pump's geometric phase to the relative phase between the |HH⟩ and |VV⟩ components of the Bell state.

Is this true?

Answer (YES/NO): NO